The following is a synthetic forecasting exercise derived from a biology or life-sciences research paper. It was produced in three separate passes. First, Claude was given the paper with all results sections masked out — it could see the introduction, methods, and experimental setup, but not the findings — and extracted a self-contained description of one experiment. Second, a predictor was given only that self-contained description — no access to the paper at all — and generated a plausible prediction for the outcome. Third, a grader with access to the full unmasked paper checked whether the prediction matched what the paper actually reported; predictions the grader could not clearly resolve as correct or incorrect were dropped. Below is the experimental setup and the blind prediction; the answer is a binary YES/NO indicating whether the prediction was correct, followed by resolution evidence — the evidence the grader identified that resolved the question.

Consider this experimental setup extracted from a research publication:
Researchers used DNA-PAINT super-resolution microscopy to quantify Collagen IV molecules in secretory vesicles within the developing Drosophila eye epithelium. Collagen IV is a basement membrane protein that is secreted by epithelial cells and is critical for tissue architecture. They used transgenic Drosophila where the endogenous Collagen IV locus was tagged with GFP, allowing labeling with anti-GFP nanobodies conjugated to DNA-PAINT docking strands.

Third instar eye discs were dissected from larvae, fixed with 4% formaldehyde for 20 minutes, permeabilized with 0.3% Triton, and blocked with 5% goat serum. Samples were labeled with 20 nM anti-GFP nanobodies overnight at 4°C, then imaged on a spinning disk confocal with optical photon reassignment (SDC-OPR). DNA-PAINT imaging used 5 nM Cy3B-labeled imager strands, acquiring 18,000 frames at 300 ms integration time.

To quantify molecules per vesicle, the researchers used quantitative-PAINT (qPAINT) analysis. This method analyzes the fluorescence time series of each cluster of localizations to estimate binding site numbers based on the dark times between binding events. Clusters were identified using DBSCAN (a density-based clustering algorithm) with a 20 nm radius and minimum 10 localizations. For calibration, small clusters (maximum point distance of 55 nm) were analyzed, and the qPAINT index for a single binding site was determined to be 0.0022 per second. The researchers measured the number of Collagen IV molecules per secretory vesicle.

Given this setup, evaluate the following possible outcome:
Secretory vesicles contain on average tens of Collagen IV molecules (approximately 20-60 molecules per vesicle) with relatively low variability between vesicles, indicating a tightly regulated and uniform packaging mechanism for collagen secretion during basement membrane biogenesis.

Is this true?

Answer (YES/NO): NO